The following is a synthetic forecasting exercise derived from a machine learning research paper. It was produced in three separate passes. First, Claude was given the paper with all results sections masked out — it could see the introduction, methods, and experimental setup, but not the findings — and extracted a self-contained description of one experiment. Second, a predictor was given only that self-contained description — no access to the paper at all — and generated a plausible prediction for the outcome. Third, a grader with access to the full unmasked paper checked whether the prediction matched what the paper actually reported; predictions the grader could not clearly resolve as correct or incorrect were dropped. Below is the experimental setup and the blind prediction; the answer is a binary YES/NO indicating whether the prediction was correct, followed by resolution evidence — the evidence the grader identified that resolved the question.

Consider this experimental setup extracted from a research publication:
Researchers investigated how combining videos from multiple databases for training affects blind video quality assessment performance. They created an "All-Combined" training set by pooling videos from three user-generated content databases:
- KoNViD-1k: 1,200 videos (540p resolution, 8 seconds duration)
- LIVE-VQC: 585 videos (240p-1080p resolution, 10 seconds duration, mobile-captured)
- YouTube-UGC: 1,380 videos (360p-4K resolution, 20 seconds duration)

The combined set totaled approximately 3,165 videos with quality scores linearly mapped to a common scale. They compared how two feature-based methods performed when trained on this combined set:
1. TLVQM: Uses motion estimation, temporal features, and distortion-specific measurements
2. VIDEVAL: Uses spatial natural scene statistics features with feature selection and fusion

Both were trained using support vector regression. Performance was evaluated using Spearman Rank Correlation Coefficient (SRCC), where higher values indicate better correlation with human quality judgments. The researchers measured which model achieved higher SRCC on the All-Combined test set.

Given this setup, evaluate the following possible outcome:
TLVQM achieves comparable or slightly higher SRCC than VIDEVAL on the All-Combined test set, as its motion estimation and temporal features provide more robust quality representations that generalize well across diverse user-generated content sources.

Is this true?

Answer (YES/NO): NO